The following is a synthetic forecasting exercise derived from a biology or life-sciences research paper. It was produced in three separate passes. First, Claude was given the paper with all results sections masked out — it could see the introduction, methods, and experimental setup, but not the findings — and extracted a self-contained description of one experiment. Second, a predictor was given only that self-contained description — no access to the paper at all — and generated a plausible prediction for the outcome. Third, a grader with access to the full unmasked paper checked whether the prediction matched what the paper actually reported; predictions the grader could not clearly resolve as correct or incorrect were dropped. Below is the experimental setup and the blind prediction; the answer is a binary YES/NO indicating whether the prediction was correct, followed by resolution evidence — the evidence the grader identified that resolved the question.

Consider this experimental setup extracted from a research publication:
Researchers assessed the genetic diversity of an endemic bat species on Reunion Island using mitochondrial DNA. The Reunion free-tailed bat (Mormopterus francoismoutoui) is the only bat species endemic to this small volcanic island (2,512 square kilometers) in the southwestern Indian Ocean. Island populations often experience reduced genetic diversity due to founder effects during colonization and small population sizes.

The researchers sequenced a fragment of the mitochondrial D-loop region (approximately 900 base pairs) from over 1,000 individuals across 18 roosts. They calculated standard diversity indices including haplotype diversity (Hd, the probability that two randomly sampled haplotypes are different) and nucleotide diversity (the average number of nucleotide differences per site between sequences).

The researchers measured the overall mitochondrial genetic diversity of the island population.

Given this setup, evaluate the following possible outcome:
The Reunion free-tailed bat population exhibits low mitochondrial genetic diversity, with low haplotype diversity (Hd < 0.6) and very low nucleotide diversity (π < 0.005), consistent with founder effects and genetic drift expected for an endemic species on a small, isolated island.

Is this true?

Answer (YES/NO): NO